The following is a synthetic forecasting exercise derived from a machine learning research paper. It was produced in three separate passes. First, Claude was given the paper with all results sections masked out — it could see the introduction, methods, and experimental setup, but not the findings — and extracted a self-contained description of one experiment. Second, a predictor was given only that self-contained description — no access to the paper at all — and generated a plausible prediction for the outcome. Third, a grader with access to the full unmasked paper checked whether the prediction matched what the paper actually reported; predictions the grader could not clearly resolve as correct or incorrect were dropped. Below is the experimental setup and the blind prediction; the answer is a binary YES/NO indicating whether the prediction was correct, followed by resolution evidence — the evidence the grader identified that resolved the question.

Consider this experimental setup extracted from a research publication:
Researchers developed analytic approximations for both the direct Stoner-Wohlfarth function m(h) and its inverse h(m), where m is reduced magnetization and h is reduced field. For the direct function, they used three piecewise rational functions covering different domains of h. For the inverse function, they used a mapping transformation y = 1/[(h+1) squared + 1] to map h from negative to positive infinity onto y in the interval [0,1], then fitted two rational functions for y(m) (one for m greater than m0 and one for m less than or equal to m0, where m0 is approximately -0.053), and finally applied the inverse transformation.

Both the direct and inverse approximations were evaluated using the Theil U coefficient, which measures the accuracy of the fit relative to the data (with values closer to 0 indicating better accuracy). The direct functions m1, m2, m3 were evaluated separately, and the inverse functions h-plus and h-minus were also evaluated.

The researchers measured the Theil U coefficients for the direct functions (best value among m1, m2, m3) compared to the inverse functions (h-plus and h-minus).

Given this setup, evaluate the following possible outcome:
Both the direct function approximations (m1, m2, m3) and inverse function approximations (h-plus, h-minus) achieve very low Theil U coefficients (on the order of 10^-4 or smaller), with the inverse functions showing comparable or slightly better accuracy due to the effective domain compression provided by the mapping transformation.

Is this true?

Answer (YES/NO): NO